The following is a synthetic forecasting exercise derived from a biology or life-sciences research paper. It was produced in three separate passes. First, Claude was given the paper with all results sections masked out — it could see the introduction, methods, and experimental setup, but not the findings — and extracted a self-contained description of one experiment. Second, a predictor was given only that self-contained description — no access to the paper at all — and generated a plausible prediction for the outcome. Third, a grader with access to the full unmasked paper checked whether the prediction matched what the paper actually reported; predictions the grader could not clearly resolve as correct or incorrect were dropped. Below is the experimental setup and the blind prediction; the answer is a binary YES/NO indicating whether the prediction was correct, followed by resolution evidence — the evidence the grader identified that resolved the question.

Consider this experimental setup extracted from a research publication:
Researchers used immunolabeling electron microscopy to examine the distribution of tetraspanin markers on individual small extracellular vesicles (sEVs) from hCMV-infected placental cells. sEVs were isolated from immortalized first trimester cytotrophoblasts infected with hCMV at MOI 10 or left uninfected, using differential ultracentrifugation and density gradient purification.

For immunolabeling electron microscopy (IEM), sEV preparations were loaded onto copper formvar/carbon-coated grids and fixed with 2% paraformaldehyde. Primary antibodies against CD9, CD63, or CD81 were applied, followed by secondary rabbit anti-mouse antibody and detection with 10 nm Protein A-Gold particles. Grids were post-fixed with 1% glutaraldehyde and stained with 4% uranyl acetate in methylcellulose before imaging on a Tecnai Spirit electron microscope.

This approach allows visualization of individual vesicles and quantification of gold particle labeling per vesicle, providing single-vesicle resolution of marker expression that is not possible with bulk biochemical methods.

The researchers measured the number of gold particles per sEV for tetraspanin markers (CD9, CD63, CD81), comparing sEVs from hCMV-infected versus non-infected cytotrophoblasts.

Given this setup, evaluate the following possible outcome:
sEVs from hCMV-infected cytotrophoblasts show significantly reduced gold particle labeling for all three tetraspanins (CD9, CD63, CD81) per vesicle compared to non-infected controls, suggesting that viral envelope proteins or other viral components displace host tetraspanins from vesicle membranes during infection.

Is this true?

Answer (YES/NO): NO